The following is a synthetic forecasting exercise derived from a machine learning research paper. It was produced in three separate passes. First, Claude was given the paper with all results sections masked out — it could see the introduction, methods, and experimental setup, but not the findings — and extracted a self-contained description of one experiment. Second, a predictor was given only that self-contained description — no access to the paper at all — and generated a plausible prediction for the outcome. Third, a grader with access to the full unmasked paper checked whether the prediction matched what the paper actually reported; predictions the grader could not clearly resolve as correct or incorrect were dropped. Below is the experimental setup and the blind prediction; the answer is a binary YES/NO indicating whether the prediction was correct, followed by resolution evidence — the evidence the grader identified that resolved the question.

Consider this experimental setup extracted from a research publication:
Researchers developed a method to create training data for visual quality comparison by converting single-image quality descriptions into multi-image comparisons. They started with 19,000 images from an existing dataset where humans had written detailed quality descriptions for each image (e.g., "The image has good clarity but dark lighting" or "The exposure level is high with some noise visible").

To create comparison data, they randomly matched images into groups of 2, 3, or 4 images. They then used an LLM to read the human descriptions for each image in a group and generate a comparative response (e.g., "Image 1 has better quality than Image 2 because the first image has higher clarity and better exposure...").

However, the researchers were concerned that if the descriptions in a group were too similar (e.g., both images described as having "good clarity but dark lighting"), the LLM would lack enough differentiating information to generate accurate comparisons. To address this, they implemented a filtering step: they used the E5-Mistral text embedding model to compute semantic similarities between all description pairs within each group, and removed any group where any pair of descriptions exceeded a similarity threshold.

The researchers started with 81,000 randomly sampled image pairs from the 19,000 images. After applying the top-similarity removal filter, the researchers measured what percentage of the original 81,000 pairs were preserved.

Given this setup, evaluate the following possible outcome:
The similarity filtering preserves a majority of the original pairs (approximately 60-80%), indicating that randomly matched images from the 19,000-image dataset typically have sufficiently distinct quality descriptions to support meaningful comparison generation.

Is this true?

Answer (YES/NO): NO